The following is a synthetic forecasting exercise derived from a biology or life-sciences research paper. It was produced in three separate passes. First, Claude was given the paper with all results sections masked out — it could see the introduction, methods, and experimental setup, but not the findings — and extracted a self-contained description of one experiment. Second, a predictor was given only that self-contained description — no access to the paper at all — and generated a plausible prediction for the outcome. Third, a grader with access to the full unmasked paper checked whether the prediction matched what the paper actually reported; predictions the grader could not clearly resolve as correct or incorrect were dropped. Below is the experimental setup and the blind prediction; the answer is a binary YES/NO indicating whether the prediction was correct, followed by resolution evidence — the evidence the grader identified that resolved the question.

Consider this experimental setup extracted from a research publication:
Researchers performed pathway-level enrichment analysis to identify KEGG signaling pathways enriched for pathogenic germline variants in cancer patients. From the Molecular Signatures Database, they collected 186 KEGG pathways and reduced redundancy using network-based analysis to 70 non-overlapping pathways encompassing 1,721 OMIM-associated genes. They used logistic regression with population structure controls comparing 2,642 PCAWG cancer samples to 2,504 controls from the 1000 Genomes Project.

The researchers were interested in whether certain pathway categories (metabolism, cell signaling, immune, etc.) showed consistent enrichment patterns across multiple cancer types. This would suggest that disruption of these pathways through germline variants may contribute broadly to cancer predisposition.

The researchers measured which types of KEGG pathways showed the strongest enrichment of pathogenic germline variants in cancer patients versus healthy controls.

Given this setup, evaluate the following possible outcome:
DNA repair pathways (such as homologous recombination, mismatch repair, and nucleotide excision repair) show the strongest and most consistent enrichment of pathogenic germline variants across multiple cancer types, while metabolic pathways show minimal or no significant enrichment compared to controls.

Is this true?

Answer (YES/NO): NO